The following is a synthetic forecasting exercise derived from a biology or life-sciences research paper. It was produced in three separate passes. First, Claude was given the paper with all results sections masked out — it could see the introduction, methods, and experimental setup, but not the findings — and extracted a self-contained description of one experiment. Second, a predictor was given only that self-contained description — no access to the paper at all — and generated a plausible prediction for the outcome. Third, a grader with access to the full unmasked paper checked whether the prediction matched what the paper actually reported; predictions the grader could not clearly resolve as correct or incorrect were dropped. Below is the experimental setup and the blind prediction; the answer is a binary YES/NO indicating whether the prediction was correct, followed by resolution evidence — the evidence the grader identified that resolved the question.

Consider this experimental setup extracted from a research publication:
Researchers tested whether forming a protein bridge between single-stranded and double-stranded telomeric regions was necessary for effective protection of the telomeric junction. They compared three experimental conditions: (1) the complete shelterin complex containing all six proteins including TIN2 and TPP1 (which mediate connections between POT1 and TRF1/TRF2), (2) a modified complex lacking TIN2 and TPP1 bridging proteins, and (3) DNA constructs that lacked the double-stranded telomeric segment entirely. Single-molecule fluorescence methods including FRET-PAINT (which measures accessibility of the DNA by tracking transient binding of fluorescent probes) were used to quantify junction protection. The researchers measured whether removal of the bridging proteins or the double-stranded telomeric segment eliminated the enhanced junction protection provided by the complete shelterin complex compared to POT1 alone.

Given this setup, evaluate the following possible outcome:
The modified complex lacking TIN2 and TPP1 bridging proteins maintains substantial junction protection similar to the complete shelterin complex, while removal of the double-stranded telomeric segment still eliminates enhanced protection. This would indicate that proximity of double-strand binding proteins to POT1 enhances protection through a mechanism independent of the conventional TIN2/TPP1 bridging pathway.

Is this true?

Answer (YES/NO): NO